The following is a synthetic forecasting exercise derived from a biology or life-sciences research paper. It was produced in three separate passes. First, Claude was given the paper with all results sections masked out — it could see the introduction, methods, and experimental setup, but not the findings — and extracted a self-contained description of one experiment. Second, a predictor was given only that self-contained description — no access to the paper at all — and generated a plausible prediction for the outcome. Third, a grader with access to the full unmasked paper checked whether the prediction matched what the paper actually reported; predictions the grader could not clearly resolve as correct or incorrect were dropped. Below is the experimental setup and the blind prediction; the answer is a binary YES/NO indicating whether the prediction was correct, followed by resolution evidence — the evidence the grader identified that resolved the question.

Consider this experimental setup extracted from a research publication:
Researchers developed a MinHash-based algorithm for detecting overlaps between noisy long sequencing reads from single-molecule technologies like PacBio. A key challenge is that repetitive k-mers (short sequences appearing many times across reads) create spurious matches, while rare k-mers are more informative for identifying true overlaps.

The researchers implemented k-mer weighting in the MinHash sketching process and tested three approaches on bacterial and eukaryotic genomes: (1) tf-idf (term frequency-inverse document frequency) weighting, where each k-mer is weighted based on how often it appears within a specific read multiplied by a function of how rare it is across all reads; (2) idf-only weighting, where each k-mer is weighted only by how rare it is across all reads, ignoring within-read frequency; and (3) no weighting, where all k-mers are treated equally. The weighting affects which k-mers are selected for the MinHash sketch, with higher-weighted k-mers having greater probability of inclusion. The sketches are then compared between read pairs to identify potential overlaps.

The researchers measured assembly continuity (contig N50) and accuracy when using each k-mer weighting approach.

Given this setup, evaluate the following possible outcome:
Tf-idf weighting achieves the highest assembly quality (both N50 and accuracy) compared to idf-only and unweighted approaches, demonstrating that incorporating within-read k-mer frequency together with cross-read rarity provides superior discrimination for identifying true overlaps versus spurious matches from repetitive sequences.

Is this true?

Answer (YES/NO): NO